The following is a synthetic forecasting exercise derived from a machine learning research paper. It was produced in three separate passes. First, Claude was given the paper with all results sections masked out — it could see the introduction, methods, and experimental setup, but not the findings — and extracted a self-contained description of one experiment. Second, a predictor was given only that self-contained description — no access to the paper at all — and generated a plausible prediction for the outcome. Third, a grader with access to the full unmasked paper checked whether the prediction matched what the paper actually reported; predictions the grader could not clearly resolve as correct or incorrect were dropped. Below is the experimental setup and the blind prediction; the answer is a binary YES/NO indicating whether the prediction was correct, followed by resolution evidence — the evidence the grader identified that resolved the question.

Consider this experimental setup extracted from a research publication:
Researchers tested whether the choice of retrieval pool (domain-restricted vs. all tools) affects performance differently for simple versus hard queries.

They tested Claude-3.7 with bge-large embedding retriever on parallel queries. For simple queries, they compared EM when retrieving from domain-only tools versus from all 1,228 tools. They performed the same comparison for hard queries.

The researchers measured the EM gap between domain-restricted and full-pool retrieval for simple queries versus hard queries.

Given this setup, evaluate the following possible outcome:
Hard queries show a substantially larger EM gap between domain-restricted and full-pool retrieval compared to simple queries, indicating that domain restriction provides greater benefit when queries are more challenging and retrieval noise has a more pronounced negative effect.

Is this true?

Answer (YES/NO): NO